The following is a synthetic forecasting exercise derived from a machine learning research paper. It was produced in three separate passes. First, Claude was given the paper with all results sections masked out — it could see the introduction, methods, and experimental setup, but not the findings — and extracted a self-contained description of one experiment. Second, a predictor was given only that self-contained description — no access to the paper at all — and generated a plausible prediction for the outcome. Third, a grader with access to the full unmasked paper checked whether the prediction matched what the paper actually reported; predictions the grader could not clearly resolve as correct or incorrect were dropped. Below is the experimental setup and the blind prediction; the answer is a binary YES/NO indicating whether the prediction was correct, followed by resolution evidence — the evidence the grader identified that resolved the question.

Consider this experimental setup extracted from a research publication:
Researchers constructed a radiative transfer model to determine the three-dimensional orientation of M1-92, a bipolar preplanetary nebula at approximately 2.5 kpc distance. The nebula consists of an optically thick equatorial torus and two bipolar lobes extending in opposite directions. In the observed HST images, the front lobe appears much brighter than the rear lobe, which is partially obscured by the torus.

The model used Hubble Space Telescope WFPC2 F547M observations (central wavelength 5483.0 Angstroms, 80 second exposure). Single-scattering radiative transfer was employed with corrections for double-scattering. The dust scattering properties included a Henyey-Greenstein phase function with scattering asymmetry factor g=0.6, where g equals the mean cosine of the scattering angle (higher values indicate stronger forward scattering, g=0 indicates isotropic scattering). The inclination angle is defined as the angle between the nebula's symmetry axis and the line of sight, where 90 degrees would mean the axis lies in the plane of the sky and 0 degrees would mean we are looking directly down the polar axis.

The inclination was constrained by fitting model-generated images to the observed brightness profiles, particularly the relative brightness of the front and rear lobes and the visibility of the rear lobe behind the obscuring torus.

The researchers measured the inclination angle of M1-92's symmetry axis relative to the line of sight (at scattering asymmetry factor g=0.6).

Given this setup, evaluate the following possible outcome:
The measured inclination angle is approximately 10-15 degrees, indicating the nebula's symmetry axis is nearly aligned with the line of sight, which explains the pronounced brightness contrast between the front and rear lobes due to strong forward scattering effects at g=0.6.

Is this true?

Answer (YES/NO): NO